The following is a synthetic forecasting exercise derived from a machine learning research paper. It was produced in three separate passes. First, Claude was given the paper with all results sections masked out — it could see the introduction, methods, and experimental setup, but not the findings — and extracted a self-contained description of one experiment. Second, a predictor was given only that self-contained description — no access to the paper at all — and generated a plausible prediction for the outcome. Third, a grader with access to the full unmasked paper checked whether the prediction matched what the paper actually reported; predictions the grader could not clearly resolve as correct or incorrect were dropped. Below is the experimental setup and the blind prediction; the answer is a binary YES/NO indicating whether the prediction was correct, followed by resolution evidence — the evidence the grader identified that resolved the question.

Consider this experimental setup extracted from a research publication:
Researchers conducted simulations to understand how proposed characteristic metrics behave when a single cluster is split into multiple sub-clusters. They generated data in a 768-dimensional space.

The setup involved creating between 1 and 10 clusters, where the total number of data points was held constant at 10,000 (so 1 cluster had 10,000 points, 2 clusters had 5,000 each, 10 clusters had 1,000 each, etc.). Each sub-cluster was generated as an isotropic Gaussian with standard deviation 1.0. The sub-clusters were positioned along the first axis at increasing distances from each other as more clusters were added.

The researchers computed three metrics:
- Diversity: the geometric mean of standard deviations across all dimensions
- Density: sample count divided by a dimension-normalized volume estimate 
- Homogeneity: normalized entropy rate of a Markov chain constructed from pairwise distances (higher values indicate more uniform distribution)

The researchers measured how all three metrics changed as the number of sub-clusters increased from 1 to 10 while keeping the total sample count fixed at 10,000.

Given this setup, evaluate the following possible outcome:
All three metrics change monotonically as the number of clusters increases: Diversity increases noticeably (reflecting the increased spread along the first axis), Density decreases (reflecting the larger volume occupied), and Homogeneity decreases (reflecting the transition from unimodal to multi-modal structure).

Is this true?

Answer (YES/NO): NO